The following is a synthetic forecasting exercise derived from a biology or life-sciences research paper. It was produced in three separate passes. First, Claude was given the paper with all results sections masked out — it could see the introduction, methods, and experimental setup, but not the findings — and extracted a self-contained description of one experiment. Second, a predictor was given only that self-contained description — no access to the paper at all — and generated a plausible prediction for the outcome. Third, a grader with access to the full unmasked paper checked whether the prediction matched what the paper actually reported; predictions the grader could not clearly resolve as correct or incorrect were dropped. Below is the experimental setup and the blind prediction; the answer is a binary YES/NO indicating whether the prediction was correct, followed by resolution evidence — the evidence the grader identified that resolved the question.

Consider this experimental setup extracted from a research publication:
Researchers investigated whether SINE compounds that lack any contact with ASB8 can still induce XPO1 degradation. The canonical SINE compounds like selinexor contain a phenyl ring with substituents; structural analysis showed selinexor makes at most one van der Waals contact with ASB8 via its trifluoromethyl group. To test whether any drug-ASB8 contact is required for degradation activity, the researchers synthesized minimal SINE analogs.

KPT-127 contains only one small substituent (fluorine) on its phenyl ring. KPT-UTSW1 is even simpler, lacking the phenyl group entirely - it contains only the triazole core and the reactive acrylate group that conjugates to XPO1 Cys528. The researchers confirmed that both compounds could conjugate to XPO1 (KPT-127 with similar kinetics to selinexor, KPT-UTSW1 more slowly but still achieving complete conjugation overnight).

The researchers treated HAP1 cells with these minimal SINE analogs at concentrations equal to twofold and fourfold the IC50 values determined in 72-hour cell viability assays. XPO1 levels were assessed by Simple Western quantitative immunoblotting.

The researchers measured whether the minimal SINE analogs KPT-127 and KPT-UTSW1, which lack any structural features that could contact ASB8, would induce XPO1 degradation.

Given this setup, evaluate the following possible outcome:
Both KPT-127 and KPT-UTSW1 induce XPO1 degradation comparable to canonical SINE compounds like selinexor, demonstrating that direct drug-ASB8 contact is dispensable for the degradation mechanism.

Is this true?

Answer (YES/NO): YES